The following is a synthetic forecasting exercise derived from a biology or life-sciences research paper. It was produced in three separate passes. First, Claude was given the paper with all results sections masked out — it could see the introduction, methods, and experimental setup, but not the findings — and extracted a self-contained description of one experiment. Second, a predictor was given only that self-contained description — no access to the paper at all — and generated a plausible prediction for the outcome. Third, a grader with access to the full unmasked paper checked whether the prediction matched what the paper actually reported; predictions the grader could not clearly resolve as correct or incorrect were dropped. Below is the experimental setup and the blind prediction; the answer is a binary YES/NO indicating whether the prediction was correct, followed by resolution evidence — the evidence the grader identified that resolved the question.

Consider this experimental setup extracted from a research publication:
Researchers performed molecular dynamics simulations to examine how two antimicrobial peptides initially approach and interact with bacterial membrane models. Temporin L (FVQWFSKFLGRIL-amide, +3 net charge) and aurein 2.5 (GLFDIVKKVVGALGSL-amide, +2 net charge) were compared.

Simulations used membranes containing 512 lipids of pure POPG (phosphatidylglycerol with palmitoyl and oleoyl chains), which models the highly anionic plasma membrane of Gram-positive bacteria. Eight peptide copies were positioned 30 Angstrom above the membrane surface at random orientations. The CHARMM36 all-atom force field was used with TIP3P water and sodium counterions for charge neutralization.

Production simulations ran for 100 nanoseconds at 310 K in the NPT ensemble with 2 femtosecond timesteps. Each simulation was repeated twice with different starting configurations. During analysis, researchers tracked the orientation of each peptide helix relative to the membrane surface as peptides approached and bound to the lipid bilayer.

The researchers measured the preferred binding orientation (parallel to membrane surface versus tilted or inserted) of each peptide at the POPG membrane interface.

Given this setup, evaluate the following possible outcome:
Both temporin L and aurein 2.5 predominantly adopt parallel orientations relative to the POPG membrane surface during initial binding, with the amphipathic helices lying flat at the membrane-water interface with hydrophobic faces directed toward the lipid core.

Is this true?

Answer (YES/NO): NO